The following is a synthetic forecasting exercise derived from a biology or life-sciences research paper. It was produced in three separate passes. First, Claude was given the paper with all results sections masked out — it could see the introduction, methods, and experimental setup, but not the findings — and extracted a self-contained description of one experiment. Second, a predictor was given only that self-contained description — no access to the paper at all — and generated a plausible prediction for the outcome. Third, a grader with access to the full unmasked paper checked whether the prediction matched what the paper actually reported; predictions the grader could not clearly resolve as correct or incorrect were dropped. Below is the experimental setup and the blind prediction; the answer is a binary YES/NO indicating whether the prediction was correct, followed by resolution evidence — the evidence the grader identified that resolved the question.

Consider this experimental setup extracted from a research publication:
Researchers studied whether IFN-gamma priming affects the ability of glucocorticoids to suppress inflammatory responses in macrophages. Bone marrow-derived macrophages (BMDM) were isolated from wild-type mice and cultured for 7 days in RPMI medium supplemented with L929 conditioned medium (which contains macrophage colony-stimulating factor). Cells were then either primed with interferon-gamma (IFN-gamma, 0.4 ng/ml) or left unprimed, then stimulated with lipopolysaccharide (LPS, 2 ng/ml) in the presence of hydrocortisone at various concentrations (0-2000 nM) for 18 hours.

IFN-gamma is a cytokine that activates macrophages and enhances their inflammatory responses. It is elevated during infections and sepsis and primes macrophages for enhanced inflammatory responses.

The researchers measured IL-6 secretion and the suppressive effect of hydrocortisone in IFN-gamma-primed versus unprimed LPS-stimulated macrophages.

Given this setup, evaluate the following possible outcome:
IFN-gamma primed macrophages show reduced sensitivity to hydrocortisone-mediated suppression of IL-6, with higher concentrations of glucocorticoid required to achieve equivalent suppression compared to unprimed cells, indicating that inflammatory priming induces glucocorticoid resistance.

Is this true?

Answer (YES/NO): YES